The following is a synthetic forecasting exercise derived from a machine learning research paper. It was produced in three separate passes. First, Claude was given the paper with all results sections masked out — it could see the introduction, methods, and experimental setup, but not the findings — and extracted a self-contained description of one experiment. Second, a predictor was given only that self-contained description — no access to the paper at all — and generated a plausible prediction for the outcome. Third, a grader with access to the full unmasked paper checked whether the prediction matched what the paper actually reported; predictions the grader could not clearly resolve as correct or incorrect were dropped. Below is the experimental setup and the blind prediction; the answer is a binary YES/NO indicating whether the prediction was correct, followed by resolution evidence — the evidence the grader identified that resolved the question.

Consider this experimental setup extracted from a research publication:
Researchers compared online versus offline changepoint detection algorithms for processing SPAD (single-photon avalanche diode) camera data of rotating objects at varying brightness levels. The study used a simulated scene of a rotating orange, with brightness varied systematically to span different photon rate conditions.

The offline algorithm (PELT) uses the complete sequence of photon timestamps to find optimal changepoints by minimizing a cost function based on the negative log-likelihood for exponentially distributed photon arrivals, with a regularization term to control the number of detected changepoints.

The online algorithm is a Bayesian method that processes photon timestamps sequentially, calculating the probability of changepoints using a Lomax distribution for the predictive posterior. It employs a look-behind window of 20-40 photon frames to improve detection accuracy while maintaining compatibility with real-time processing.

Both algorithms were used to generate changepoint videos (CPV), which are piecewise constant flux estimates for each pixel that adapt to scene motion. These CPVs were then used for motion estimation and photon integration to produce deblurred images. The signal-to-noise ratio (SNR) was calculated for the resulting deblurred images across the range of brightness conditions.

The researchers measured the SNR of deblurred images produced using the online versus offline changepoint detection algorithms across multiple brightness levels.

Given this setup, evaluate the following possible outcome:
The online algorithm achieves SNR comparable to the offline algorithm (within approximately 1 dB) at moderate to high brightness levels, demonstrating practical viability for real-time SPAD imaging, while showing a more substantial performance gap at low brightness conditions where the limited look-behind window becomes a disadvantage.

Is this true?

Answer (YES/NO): NO